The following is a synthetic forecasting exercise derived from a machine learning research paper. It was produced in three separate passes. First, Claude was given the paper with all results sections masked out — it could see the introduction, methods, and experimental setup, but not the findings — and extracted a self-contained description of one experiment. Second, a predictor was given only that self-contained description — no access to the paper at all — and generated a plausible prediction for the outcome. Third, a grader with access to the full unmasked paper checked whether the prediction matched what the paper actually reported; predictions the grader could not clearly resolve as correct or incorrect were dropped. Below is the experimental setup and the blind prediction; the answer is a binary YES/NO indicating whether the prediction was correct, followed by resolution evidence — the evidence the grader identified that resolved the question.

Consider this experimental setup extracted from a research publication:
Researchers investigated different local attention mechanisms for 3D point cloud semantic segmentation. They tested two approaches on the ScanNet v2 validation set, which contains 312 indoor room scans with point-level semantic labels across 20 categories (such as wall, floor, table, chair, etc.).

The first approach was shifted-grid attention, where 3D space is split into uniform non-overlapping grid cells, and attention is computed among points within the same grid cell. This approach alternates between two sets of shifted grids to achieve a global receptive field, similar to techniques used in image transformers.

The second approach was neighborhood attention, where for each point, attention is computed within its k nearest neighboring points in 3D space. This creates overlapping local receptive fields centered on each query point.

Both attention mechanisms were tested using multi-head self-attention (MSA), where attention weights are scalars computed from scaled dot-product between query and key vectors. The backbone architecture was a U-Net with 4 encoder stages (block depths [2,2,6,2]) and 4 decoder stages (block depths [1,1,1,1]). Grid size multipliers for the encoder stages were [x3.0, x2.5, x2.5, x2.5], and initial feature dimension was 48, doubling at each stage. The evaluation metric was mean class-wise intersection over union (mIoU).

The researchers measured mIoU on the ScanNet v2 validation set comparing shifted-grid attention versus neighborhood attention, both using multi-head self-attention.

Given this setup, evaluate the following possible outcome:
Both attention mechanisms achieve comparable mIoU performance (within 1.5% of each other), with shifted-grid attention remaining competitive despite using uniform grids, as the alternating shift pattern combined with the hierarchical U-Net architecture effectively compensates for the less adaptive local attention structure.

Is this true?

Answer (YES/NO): NO